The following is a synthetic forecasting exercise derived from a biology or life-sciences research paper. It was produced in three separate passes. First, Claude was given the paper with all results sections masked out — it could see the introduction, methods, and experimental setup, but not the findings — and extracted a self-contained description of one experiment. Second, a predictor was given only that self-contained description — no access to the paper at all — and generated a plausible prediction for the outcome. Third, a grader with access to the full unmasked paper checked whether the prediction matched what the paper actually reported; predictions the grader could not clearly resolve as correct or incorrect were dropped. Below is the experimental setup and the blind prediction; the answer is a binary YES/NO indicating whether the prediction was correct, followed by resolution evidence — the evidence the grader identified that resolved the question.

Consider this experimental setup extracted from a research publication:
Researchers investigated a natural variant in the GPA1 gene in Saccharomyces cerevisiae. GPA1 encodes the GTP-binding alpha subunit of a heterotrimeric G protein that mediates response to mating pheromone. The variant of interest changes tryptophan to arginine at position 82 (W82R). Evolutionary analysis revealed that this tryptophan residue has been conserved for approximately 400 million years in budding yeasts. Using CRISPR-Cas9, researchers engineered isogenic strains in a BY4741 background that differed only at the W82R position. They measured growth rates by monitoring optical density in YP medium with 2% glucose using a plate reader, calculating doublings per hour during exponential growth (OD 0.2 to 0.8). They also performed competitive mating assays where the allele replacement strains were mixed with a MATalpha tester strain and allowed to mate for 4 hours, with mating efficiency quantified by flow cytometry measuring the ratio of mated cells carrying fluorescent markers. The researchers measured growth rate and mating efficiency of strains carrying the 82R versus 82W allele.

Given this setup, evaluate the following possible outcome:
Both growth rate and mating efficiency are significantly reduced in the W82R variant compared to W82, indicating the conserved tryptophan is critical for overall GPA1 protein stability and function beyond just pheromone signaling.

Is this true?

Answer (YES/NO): NO